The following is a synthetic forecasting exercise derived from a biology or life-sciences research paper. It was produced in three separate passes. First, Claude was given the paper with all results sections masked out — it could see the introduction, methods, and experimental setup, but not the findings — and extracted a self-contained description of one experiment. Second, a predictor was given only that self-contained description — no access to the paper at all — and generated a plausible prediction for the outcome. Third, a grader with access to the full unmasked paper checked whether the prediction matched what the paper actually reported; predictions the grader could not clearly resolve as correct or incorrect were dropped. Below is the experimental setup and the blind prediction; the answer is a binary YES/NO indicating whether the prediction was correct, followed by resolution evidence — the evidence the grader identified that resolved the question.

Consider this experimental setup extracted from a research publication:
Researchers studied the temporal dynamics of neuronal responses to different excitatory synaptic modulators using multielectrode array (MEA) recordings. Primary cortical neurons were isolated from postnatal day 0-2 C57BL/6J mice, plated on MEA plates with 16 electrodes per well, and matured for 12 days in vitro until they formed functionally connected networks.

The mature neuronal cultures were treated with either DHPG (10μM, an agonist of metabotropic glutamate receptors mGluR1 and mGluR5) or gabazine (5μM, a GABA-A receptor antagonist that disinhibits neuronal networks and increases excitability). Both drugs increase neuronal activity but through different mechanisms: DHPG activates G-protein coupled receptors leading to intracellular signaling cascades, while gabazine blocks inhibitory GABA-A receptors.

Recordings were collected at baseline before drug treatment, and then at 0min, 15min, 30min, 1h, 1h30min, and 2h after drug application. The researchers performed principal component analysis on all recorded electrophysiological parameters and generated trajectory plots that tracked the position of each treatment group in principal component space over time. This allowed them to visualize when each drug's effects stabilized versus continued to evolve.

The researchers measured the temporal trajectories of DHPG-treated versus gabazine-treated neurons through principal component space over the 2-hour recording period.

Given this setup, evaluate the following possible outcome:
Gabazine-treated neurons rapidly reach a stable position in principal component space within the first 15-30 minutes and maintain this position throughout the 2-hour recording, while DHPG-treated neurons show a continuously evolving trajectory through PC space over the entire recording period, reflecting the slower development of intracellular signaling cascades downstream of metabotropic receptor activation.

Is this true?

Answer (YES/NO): NO